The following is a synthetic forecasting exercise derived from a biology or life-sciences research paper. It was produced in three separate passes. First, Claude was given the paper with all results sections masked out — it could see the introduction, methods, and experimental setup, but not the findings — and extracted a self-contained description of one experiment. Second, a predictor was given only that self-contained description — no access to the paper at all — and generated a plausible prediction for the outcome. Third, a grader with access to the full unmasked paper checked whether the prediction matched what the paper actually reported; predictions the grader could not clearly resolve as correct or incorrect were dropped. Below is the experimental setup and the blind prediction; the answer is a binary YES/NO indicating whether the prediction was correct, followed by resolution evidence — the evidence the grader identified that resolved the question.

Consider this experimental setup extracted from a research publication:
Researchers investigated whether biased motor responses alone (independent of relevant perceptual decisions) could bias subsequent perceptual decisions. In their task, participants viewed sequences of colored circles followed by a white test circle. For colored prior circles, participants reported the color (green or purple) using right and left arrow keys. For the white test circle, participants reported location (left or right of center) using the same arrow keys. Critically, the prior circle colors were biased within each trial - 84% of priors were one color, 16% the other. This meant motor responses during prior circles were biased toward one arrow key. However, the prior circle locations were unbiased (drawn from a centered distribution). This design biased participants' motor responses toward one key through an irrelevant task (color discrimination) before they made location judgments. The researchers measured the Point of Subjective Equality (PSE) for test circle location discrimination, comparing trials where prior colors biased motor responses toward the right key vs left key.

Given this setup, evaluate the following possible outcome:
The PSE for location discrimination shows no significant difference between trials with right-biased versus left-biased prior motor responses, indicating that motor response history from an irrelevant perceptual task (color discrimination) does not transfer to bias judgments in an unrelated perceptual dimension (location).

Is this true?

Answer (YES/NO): YES